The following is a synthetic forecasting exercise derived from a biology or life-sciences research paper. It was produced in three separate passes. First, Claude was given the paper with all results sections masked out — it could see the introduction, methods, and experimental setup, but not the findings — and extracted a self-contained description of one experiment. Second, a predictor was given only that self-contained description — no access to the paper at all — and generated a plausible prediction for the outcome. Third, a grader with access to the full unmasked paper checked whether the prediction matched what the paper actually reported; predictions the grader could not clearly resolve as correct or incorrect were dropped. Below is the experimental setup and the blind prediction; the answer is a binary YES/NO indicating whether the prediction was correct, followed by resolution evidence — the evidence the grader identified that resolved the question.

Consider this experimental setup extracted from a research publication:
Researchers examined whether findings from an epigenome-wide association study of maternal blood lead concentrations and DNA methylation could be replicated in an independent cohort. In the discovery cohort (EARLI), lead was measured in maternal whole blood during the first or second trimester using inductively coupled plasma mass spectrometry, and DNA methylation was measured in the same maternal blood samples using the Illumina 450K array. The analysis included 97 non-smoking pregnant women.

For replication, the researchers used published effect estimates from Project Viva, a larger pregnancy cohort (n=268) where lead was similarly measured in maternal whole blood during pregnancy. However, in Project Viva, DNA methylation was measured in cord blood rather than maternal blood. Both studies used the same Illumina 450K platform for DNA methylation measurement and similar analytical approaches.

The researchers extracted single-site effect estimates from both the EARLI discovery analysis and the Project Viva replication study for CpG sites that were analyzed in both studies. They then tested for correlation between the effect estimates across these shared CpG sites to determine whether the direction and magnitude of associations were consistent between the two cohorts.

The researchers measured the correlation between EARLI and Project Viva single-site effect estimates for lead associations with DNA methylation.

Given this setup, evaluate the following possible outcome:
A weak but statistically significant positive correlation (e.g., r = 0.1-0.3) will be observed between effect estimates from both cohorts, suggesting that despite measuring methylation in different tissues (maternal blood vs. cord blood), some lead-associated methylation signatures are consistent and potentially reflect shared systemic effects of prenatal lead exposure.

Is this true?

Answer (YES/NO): NO